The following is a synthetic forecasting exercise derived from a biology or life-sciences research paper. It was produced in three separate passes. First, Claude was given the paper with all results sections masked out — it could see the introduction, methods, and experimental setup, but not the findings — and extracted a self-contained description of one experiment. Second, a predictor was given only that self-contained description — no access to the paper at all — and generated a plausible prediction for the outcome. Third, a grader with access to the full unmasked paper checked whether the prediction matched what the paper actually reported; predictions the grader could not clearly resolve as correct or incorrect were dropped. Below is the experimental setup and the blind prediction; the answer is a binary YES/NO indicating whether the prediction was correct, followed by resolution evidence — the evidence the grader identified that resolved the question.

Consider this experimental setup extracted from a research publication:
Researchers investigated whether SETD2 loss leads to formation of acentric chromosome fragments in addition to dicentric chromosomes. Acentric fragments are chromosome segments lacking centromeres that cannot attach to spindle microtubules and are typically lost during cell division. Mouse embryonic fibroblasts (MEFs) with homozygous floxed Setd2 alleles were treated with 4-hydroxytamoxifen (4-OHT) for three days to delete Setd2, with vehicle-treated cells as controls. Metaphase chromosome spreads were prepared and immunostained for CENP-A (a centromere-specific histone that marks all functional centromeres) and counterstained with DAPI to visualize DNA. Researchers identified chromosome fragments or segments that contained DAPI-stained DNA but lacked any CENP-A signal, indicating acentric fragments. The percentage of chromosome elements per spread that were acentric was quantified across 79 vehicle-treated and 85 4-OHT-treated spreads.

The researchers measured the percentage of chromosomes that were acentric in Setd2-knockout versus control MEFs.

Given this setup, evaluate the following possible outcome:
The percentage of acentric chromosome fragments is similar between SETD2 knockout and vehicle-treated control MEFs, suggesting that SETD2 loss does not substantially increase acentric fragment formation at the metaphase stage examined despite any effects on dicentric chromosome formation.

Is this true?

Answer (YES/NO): NO